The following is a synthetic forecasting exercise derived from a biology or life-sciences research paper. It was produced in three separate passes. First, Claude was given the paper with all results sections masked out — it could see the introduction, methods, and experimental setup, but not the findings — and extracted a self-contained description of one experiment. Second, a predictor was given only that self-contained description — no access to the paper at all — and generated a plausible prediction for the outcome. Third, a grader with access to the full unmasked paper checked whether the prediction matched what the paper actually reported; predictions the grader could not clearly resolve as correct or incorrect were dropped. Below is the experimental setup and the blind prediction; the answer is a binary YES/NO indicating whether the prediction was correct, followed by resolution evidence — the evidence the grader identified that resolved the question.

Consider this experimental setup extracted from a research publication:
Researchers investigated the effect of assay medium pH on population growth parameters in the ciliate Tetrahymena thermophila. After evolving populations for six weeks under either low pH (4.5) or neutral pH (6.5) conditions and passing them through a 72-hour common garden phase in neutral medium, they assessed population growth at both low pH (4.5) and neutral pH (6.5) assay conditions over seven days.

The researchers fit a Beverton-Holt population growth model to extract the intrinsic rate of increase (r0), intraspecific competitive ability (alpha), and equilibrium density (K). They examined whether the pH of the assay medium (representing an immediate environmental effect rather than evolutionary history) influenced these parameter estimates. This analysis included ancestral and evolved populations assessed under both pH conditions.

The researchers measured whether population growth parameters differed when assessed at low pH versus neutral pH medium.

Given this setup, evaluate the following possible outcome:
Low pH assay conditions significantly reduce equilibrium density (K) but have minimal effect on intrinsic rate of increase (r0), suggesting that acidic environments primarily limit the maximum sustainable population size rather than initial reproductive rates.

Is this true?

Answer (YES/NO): NO